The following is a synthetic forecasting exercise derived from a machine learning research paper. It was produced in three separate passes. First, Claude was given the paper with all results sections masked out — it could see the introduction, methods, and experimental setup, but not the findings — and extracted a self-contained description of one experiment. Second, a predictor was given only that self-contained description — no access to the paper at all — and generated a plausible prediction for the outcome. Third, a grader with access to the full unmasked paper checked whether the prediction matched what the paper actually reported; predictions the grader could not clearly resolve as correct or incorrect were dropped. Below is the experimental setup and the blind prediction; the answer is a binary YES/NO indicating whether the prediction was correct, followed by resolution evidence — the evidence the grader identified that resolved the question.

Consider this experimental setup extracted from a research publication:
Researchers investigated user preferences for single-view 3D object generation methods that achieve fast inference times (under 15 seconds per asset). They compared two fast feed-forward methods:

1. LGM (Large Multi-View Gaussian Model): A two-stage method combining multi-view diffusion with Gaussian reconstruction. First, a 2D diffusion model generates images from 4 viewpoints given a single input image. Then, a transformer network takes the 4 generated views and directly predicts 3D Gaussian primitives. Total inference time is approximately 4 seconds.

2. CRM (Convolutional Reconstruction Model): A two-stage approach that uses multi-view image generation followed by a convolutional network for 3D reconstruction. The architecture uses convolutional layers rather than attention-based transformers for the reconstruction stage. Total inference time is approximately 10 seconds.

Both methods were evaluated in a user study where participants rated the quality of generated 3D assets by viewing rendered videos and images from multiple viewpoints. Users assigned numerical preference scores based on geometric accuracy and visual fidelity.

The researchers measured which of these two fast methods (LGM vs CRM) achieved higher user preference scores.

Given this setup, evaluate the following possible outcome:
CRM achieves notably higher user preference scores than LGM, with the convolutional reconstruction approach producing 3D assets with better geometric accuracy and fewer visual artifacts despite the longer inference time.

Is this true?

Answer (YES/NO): NO